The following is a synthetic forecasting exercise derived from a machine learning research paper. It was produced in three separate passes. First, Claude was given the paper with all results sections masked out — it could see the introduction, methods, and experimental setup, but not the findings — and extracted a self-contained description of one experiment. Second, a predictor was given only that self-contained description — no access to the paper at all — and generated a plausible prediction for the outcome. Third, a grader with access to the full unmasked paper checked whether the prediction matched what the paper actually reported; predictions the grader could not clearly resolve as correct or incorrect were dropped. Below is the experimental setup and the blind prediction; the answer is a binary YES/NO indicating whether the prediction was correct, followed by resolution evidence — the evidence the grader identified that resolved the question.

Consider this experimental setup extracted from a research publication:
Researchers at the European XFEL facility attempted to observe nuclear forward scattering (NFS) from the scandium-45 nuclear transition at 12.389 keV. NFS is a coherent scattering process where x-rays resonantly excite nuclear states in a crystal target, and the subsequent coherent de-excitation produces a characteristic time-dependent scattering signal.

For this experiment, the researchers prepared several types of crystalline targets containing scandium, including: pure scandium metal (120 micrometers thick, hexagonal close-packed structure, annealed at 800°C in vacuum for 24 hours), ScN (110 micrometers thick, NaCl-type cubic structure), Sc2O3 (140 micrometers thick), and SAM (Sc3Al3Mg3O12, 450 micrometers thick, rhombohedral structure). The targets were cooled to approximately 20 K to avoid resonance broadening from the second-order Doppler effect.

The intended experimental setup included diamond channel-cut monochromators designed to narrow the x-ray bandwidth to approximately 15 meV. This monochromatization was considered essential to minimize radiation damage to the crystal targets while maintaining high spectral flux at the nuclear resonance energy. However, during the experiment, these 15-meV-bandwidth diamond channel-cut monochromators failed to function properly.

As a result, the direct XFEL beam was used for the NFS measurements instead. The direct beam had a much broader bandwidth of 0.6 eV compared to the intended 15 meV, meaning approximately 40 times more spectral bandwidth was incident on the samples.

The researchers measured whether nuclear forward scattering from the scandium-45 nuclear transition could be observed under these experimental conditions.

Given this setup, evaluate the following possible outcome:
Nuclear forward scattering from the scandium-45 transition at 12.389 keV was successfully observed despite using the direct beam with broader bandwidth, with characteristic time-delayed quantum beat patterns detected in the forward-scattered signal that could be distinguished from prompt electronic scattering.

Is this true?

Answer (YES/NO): NO